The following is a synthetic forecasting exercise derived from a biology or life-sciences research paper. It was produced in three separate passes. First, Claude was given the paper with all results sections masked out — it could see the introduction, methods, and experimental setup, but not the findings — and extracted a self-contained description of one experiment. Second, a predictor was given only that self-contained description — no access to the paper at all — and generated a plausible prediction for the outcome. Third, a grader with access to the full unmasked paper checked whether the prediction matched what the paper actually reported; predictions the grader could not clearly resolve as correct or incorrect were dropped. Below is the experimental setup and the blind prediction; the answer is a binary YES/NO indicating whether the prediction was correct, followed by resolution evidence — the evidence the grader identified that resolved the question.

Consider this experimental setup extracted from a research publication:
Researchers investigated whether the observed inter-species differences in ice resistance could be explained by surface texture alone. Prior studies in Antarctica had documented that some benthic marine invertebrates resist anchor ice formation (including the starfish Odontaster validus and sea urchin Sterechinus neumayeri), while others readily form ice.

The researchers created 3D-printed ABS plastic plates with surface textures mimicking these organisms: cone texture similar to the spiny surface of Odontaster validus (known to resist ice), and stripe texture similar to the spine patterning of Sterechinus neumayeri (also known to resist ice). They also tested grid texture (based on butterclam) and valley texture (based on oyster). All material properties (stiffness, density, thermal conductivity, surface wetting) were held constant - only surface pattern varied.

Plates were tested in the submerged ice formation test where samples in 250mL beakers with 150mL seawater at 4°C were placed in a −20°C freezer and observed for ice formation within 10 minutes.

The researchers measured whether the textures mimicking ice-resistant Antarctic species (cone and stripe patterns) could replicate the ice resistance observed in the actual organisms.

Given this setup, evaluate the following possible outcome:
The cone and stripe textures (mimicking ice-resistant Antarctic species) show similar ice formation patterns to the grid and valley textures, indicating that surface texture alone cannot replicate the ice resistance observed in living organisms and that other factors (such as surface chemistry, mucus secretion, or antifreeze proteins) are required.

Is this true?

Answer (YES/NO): NO